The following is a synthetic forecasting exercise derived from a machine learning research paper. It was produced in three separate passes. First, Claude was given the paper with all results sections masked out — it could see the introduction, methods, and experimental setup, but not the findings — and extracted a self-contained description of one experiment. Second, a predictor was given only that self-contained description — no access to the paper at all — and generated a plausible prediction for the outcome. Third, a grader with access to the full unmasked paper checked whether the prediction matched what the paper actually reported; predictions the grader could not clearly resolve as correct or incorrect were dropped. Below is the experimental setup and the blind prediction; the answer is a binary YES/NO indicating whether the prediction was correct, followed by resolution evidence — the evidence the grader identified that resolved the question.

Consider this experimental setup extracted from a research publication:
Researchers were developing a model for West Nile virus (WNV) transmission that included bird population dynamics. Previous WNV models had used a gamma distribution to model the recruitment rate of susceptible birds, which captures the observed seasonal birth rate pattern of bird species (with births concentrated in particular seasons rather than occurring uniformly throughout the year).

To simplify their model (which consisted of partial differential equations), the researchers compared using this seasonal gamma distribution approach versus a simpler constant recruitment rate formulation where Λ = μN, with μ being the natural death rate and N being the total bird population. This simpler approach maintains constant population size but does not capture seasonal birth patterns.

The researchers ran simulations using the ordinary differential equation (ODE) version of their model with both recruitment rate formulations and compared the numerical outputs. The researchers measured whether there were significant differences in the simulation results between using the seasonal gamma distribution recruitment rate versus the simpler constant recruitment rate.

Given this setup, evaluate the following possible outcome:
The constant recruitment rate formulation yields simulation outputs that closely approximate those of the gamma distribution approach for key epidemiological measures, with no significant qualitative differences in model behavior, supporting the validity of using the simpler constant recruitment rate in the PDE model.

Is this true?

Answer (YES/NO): YES